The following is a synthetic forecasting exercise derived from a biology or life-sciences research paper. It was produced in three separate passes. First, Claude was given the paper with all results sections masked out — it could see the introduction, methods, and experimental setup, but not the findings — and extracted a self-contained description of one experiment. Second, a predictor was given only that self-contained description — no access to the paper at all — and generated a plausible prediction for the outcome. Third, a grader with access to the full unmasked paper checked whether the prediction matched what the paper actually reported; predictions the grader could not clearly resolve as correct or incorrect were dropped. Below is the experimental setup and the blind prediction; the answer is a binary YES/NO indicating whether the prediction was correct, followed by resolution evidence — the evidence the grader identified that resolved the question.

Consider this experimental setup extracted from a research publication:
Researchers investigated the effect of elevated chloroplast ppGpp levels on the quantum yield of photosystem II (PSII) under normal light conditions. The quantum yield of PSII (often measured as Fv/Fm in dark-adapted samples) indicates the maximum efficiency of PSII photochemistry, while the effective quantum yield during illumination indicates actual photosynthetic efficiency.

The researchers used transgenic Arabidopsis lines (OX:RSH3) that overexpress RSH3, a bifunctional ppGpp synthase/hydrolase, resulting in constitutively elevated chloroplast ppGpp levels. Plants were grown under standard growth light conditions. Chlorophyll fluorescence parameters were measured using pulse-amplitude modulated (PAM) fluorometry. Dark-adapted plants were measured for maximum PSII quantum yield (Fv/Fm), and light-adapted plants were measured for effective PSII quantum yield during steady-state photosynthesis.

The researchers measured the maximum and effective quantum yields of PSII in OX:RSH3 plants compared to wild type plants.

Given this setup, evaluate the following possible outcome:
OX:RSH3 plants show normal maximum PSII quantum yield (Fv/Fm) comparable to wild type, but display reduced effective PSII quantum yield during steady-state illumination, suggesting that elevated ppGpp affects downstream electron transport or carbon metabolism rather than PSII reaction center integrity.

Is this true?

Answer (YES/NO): NO